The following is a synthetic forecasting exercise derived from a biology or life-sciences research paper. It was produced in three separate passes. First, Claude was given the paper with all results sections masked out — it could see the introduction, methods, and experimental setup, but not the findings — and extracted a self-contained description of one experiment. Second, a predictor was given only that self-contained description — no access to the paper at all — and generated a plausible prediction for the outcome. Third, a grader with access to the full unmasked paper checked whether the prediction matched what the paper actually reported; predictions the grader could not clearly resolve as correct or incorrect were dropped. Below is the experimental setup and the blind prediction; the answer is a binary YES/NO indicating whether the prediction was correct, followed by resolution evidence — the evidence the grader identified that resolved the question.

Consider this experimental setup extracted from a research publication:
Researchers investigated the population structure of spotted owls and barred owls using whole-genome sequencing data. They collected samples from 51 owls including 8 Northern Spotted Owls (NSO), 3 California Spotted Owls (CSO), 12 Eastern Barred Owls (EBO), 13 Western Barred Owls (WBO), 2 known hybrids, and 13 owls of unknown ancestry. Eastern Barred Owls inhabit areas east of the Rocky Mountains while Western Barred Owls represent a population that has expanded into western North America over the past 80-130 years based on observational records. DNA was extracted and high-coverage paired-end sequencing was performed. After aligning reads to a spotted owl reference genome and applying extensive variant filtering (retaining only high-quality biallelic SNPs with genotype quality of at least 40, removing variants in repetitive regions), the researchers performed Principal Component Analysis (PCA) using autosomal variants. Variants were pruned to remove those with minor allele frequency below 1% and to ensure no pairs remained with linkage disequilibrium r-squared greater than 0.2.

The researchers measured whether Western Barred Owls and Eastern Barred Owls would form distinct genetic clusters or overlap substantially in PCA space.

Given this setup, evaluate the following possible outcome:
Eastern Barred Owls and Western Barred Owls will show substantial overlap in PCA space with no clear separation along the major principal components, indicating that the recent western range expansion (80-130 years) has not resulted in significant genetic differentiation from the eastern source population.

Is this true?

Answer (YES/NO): NO